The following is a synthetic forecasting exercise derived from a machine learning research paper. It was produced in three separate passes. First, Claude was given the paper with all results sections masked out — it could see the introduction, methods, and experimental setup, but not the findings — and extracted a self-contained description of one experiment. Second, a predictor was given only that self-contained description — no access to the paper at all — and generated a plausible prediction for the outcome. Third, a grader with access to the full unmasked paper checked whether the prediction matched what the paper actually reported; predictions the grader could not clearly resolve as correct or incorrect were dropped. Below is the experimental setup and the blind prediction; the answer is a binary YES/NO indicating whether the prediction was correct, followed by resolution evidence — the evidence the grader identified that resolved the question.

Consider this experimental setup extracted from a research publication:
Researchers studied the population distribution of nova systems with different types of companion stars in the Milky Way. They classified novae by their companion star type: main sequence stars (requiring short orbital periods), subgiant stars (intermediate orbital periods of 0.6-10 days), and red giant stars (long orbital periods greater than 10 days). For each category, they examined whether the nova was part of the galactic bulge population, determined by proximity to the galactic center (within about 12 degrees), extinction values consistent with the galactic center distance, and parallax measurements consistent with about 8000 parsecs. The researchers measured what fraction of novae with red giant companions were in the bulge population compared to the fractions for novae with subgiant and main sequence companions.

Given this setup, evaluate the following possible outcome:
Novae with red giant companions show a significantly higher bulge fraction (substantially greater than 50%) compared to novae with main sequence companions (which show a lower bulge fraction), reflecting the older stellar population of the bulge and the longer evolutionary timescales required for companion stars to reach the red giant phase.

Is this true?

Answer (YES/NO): YES